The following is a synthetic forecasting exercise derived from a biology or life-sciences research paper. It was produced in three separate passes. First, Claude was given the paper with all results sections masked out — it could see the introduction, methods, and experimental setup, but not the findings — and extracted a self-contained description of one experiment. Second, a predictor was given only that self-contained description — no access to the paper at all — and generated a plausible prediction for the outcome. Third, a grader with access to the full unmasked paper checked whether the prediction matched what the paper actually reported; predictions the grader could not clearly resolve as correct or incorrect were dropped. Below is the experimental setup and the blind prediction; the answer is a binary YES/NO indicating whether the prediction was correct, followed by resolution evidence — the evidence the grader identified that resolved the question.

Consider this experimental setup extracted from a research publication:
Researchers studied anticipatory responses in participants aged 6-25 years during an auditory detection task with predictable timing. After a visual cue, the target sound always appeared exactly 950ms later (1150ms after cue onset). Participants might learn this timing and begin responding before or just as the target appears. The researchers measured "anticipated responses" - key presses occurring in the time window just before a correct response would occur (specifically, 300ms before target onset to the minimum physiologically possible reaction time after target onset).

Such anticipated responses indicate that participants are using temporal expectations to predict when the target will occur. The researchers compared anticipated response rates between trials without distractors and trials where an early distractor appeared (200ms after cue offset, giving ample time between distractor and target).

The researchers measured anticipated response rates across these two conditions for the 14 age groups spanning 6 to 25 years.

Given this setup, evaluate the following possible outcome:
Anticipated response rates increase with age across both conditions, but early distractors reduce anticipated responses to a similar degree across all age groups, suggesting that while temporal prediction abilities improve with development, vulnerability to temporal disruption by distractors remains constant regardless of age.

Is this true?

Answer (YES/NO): NO